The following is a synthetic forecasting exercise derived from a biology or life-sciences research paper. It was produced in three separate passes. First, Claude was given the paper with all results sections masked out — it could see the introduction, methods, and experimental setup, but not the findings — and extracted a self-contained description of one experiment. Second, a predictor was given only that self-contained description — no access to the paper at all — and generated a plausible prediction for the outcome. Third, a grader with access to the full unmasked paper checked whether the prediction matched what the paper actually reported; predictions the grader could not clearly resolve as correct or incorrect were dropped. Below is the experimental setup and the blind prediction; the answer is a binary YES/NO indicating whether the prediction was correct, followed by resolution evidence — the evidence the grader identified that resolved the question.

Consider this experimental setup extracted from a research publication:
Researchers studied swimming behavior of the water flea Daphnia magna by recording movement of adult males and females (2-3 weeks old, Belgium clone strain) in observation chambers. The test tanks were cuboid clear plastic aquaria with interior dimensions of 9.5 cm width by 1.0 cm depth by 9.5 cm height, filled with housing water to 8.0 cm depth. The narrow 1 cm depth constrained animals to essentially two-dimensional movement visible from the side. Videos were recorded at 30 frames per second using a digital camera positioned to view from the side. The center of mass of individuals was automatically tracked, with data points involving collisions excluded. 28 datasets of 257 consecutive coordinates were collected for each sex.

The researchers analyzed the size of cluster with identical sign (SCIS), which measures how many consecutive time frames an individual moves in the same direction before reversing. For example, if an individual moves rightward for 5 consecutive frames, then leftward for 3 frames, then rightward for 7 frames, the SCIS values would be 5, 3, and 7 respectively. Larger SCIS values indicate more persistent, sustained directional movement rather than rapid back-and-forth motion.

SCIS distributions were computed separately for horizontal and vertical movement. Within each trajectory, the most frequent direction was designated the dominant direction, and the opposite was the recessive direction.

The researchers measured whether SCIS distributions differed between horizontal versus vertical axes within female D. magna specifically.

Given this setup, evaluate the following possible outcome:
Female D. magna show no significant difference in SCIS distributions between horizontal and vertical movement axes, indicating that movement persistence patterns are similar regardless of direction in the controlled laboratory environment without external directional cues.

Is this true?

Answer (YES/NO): YES